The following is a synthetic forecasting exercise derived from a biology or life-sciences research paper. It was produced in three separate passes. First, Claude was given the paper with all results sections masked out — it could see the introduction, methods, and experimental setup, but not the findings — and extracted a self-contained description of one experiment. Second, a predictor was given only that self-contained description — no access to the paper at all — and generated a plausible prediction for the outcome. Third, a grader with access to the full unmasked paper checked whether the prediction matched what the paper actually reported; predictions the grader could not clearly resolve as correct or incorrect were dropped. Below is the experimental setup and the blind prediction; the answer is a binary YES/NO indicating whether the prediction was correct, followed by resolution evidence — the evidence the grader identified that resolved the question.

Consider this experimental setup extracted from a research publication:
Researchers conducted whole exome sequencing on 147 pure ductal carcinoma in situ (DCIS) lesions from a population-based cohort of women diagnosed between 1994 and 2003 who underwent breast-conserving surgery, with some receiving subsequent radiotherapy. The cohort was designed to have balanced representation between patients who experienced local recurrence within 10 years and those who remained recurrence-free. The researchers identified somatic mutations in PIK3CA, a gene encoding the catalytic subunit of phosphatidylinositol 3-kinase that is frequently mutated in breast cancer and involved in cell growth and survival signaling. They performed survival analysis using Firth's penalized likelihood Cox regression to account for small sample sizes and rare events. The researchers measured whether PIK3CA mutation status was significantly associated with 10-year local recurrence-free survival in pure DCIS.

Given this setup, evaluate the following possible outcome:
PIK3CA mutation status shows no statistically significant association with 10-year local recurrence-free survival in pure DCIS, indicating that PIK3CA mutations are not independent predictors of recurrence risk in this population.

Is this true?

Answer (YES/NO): YES